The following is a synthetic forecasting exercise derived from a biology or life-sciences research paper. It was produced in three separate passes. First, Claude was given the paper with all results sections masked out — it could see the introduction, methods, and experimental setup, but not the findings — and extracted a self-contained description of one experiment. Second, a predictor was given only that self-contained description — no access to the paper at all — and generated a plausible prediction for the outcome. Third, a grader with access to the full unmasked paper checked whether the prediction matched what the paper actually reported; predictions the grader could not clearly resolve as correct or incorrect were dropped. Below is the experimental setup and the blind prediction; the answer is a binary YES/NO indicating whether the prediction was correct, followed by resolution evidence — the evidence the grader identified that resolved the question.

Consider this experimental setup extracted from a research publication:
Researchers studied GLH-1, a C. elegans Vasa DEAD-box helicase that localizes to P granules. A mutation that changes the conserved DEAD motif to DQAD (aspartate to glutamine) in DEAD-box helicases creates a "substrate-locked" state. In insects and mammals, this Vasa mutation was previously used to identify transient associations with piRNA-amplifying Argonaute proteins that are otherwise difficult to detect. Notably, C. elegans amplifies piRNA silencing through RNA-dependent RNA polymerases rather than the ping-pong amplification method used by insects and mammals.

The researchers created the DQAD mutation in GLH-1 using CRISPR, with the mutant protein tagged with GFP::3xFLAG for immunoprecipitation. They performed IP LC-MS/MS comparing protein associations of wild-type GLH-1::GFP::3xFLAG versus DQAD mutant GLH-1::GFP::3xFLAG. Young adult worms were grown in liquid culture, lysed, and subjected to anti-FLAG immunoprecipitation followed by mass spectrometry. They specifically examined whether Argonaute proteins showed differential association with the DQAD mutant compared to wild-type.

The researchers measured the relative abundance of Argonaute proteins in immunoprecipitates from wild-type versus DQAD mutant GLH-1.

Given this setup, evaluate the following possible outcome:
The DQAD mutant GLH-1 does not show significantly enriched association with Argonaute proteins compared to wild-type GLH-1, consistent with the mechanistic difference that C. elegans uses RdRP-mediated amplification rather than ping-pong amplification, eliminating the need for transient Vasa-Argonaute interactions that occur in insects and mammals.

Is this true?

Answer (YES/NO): NO